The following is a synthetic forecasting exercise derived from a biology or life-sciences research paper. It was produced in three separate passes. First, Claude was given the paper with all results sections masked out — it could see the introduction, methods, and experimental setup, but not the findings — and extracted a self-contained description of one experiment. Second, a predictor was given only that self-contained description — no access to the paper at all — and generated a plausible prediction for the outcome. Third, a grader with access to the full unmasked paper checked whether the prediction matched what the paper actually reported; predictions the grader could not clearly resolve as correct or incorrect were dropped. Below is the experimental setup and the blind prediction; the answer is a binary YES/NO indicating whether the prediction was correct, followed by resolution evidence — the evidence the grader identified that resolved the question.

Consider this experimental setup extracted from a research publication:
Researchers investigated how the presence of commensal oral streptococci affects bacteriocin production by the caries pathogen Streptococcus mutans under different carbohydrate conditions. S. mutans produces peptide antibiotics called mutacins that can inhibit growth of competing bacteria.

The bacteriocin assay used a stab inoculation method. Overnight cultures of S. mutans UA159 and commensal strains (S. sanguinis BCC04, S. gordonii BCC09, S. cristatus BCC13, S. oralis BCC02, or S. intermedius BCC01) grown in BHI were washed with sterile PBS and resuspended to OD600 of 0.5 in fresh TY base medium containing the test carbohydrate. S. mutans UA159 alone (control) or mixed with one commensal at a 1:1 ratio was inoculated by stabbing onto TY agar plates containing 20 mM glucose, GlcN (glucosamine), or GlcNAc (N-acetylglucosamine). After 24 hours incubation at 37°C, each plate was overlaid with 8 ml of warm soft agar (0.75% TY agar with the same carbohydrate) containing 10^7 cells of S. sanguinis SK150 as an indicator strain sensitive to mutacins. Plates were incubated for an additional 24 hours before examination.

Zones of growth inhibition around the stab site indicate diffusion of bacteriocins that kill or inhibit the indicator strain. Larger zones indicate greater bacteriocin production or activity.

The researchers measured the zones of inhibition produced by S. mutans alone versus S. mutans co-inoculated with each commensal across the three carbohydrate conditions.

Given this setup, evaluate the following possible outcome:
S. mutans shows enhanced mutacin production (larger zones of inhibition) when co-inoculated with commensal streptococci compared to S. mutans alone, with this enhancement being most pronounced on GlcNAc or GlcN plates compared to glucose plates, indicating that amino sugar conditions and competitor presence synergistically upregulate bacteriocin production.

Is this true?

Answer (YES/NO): NO